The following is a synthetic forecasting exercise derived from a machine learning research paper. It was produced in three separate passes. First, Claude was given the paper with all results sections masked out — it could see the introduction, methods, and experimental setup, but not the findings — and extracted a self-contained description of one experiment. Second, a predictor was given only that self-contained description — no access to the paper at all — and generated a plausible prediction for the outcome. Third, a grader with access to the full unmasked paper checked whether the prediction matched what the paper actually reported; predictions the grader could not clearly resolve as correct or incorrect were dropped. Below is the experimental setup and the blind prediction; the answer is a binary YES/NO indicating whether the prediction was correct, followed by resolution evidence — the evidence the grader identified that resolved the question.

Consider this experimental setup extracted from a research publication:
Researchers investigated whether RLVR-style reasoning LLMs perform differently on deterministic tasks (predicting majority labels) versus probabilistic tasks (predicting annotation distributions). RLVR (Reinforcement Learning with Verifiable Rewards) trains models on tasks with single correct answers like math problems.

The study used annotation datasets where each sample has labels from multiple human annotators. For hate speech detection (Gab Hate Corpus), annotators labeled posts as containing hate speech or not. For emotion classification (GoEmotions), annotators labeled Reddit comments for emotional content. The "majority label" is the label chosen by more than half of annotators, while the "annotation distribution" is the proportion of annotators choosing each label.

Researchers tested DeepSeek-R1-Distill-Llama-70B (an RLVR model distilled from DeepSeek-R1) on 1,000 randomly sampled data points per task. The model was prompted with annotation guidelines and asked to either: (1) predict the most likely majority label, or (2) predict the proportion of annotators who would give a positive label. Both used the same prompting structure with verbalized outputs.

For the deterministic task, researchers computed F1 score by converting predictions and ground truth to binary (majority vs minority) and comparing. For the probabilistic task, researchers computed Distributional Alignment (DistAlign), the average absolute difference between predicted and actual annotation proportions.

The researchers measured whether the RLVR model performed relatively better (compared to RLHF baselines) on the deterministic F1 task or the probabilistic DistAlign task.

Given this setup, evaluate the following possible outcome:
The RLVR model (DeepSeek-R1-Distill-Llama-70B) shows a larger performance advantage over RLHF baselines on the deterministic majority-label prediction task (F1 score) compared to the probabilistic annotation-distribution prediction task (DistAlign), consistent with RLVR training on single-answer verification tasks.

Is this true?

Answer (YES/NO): NO